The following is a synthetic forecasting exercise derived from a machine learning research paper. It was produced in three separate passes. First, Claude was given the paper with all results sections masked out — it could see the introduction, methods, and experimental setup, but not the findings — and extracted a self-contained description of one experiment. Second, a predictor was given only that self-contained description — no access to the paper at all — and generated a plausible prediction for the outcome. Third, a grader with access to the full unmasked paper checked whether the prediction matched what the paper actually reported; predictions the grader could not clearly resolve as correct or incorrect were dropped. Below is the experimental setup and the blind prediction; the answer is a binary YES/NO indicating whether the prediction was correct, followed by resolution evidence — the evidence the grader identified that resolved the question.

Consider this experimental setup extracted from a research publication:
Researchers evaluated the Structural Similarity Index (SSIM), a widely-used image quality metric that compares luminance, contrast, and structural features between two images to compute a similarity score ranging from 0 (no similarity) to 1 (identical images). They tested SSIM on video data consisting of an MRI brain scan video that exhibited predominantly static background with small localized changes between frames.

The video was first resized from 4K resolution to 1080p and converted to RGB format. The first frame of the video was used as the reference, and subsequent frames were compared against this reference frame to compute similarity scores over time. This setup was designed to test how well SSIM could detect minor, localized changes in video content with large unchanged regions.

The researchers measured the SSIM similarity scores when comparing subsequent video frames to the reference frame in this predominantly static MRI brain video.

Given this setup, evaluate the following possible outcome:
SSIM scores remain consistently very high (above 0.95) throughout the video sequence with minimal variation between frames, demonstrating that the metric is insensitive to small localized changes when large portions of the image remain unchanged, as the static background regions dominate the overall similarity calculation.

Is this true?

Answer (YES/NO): YES